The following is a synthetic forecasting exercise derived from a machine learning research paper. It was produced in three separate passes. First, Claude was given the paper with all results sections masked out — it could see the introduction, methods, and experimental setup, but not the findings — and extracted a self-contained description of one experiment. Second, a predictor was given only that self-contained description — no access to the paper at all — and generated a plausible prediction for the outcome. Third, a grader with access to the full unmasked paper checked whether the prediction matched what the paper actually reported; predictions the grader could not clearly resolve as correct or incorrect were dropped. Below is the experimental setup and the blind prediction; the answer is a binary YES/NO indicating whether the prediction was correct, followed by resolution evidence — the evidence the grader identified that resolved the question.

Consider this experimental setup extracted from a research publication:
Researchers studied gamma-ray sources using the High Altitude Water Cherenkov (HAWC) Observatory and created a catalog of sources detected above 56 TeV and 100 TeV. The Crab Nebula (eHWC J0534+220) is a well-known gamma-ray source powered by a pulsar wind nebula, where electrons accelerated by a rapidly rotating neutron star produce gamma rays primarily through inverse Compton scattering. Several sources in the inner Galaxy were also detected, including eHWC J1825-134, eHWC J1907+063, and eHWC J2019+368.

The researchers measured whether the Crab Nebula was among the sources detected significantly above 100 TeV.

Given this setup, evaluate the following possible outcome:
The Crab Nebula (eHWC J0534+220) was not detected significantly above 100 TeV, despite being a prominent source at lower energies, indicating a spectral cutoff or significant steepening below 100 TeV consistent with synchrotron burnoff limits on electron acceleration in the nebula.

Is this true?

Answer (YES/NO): NO